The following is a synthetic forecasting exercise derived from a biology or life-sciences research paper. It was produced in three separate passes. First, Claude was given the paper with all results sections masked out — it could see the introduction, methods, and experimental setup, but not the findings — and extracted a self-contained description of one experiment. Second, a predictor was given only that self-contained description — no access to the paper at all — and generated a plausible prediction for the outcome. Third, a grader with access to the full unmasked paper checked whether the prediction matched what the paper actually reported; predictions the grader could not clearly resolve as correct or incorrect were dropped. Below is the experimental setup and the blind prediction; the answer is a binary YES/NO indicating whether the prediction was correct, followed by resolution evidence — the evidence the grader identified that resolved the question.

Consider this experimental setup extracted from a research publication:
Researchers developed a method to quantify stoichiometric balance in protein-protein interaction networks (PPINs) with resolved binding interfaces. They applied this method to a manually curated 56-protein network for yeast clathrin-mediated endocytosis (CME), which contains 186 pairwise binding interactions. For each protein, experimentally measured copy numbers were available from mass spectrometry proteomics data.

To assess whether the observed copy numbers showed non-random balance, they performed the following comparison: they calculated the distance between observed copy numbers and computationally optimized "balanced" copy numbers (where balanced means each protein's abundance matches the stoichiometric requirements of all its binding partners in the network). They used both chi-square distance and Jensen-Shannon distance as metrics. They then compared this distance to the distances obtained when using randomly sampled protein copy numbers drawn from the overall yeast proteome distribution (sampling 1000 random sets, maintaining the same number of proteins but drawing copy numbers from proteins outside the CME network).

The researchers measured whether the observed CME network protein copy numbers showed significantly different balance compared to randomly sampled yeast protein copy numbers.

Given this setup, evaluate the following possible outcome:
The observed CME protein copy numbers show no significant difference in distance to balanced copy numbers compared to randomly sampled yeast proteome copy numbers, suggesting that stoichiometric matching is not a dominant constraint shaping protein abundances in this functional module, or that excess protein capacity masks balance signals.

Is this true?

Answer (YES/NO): NO